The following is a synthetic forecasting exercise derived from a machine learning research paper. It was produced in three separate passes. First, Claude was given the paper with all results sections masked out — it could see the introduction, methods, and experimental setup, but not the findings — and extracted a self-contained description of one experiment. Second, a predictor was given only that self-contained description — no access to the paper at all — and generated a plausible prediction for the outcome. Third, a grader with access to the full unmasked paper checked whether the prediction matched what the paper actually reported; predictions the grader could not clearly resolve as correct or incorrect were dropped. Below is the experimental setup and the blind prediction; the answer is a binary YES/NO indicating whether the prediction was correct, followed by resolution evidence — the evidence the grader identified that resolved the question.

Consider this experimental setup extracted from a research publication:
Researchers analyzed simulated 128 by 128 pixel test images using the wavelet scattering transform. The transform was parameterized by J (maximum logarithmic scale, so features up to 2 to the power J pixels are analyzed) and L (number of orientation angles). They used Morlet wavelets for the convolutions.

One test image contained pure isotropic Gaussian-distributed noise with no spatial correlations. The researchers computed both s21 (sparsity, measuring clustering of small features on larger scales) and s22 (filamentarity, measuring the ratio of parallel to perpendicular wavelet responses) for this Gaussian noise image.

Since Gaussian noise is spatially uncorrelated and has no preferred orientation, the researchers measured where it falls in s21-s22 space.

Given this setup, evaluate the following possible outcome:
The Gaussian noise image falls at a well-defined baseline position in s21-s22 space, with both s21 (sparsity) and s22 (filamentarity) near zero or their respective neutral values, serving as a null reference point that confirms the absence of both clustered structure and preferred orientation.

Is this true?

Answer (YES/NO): YES